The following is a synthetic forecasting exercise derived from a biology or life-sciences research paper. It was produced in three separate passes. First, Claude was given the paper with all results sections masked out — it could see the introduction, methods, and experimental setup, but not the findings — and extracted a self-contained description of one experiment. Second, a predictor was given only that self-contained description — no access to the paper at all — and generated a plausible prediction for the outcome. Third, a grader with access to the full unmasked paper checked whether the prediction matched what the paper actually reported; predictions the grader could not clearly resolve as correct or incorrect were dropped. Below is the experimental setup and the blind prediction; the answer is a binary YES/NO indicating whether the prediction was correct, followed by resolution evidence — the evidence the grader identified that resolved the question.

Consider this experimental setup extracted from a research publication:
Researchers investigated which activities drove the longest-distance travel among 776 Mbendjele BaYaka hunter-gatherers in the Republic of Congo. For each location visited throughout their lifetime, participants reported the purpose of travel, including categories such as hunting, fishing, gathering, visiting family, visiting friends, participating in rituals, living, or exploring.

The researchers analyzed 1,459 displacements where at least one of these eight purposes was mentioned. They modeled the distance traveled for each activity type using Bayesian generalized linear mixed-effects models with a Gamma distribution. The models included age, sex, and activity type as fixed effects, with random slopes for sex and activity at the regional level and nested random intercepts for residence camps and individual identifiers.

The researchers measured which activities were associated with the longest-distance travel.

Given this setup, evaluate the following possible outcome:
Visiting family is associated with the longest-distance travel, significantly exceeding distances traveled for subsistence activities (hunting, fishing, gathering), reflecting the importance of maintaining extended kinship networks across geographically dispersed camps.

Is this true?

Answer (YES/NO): YES